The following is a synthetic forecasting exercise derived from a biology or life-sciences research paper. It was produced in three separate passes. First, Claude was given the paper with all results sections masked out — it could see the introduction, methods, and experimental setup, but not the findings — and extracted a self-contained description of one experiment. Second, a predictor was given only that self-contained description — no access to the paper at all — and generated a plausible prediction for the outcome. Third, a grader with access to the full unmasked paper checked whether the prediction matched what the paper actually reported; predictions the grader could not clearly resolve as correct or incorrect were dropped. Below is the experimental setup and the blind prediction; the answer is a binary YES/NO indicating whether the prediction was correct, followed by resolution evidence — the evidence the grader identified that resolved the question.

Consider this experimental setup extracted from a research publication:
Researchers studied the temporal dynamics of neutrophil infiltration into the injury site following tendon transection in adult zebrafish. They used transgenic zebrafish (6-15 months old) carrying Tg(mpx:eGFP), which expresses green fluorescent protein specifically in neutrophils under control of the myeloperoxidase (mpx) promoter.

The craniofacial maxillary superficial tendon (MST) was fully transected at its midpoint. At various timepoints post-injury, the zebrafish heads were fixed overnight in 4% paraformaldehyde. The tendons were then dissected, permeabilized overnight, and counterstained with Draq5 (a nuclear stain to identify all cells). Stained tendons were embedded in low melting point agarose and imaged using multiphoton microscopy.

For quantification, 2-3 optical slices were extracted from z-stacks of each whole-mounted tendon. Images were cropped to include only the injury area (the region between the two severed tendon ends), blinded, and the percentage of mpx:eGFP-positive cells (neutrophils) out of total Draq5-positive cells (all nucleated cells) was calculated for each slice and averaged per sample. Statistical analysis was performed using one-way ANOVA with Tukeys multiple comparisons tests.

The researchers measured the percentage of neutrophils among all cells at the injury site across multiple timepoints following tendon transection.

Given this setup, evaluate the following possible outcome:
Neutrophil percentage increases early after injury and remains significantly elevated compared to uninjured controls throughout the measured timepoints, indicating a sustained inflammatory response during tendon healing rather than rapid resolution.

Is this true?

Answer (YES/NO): NO